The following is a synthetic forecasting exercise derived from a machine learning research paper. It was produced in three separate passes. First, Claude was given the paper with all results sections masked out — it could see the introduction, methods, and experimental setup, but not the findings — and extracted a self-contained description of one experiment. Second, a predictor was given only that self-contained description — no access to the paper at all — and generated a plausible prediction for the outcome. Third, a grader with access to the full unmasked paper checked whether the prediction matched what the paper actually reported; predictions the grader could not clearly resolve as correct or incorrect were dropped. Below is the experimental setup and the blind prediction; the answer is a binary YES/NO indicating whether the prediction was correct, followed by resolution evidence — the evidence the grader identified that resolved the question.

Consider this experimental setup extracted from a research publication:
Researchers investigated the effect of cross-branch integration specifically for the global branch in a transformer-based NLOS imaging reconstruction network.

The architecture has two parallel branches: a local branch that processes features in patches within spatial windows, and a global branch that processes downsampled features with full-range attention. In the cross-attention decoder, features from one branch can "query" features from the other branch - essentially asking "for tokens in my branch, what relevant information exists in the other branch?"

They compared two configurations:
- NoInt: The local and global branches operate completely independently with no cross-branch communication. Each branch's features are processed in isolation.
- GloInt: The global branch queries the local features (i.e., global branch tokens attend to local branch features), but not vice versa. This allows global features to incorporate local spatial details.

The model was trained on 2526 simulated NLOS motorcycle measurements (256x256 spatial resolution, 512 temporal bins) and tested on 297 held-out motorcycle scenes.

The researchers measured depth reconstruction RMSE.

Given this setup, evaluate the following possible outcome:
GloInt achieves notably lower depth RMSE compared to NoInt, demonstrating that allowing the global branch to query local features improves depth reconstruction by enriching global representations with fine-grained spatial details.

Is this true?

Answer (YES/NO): YES